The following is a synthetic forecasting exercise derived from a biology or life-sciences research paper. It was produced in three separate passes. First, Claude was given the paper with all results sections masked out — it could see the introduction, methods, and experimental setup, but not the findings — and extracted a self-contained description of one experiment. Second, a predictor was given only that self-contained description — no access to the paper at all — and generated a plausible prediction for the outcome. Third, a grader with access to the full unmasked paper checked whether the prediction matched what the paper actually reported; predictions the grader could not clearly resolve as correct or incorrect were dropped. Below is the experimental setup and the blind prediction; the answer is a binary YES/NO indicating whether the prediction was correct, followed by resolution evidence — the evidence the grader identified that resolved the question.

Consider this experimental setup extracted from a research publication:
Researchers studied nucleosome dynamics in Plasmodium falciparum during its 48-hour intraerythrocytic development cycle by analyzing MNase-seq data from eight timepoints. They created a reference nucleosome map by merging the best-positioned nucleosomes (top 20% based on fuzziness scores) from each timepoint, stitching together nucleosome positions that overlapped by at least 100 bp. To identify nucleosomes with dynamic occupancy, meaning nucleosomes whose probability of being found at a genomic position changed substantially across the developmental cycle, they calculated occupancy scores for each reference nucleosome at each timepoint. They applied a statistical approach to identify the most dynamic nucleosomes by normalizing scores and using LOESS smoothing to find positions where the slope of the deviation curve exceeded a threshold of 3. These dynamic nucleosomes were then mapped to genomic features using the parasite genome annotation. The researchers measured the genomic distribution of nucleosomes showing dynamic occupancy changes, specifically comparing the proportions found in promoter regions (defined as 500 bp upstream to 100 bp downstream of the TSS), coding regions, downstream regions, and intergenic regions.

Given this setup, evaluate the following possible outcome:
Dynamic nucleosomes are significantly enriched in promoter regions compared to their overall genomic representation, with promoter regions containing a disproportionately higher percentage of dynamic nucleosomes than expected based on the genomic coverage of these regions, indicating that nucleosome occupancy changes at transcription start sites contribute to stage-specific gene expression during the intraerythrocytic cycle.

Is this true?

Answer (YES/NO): YES